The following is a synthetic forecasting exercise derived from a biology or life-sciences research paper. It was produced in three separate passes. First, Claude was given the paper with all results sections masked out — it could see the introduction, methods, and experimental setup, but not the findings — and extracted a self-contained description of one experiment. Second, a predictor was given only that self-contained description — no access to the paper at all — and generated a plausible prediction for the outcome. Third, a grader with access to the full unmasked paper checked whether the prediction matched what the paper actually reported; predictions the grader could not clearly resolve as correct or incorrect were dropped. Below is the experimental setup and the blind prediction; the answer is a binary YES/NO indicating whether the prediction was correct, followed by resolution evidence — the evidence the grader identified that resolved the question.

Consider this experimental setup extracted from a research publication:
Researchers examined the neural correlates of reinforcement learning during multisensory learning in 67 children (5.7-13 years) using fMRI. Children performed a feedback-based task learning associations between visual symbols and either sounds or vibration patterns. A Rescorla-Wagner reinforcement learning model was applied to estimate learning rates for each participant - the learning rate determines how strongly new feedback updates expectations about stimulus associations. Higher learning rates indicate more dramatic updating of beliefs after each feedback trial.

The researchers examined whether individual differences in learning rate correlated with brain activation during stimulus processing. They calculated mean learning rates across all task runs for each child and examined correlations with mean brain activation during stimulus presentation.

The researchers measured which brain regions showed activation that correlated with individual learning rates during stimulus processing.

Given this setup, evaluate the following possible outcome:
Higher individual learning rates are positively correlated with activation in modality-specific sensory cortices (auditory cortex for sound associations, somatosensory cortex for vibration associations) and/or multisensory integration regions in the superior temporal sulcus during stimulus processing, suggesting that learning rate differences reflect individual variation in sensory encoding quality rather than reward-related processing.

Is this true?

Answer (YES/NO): NO